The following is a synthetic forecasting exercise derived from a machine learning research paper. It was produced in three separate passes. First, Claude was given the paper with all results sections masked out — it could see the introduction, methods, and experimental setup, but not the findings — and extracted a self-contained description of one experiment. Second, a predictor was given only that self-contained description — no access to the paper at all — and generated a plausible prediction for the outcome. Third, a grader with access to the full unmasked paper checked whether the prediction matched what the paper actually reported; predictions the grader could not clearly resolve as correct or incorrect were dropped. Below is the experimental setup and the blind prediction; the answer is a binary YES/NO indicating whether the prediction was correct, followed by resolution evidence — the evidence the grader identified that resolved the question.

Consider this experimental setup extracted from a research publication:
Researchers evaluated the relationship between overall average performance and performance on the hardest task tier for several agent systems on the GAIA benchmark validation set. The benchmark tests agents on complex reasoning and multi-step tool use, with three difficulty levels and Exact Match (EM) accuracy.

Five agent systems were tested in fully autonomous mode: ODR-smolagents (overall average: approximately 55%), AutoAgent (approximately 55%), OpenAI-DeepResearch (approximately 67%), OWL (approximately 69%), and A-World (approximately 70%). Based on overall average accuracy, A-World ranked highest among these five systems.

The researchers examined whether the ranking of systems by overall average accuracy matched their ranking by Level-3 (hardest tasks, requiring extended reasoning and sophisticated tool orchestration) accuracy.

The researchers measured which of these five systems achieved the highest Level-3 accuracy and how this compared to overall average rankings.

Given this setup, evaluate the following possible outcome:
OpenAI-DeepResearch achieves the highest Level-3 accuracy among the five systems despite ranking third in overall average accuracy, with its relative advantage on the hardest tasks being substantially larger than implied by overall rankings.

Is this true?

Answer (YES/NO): YES